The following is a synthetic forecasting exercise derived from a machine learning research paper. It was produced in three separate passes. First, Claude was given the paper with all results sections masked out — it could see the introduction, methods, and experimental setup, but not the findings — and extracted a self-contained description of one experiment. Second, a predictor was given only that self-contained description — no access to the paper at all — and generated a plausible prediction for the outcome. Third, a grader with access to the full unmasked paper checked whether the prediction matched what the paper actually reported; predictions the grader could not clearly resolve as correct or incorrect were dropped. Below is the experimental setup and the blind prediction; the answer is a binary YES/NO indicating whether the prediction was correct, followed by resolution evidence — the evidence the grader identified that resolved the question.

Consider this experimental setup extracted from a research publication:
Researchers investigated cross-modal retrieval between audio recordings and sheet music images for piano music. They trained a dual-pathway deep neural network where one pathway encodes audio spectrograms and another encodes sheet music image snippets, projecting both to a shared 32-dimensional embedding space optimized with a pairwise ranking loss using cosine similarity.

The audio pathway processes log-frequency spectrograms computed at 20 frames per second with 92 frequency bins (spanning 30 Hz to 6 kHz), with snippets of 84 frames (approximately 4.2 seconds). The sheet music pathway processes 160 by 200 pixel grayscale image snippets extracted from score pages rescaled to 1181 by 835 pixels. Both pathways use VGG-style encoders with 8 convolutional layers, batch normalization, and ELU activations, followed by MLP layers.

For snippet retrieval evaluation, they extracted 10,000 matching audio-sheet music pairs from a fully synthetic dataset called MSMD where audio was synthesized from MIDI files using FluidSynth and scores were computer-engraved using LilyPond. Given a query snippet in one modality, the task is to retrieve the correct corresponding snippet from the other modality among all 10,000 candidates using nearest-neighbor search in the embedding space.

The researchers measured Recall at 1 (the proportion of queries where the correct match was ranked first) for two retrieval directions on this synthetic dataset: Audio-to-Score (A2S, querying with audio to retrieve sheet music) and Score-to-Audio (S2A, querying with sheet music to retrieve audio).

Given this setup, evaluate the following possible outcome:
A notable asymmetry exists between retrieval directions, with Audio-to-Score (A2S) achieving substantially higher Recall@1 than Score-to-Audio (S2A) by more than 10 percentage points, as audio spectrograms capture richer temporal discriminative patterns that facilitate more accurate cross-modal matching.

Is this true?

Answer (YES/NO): NO